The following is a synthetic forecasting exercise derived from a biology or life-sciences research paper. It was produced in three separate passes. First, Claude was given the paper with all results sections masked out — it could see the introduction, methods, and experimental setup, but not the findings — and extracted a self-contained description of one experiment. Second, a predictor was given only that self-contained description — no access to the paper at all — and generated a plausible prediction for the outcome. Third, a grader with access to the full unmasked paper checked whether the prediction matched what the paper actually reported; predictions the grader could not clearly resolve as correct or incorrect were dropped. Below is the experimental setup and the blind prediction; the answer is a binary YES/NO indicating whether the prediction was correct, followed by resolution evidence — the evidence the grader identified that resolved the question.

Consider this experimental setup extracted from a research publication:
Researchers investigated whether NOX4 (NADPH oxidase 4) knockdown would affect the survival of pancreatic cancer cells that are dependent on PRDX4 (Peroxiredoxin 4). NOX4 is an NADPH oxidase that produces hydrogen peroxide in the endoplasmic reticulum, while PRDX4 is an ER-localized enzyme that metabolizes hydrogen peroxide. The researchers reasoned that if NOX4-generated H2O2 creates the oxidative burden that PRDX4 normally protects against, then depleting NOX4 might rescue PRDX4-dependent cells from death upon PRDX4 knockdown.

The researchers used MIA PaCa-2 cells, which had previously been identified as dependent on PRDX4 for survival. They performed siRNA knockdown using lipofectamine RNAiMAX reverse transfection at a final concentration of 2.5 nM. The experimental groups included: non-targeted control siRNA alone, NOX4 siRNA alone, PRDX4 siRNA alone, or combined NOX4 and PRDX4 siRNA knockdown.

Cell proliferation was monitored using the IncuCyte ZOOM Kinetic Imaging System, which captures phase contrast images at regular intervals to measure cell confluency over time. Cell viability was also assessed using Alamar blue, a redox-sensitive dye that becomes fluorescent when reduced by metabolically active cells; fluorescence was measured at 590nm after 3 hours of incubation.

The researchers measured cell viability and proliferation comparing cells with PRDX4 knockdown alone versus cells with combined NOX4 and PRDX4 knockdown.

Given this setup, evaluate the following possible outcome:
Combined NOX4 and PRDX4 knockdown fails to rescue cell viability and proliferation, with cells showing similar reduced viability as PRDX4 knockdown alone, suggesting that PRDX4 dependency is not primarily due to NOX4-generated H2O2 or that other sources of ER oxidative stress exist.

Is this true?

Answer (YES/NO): NO